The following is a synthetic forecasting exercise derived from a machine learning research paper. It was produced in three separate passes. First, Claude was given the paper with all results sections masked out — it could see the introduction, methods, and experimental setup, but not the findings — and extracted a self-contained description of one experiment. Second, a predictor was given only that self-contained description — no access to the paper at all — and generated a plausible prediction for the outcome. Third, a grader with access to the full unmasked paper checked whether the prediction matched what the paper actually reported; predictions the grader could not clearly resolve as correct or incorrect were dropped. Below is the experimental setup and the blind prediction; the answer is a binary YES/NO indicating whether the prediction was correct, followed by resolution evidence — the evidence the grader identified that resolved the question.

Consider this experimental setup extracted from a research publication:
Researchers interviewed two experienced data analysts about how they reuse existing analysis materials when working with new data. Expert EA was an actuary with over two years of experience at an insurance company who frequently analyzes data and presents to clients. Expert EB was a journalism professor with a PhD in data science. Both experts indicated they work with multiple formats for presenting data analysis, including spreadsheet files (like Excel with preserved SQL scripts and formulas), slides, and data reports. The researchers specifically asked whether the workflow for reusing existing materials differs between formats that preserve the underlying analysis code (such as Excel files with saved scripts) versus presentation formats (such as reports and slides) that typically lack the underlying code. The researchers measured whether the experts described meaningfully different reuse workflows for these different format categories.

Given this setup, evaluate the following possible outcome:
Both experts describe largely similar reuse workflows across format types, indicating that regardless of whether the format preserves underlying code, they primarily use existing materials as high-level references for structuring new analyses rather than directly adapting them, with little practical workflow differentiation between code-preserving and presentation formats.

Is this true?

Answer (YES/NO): NO